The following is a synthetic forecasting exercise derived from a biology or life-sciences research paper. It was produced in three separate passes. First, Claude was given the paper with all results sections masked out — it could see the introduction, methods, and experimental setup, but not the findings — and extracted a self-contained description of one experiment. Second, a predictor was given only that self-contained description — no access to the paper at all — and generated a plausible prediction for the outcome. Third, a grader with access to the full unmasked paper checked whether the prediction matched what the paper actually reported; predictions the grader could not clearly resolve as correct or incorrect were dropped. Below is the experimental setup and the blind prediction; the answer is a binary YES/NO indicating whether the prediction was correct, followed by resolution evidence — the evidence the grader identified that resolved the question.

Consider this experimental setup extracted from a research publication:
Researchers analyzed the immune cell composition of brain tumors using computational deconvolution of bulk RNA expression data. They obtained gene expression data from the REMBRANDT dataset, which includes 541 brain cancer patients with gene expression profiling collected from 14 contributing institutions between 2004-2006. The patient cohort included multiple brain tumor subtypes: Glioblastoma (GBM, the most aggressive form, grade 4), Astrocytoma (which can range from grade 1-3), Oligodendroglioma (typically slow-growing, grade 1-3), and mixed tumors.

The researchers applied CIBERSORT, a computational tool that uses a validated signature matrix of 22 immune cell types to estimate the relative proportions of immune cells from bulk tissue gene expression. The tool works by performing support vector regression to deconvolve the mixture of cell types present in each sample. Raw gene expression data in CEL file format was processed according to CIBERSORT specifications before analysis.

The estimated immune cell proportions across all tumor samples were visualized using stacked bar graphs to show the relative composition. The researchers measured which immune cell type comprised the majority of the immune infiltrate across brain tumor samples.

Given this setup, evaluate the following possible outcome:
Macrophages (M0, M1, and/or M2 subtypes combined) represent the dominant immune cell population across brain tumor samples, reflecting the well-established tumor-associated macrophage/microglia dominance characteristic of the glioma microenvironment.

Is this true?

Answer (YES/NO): YES